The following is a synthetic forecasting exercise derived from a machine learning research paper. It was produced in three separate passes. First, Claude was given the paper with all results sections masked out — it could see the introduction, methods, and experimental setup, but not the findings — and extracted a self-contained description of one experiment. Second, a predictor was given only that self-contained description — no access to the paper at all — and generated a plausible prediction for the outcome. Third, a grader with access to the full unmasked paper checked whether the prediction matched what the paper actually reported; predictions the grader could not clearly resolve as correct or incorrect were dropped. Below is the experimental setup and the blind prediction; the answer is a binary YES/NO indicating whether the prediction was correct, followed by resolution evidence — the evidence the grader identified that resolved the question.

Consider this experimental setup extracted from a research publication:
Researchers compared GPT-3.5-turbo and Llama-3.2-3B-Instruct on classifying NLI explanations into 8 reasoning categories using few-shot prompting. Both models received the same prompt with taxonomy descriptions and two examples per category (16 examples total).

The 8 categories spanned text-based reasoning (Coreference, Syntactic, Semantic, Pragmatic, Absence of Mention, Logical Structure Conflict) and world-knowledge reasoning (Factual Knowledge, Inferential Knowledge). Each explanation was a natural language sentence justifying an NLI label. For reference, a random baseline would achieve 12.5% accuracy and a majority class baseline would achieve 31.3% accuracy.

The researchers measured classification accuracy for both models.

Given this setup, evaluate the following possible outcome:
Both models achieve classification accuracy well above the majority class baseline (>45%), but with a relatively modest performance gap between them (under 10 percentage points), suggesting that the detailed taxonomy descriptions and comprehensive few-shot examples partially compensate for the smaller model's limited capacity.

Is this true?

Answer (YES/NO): NO